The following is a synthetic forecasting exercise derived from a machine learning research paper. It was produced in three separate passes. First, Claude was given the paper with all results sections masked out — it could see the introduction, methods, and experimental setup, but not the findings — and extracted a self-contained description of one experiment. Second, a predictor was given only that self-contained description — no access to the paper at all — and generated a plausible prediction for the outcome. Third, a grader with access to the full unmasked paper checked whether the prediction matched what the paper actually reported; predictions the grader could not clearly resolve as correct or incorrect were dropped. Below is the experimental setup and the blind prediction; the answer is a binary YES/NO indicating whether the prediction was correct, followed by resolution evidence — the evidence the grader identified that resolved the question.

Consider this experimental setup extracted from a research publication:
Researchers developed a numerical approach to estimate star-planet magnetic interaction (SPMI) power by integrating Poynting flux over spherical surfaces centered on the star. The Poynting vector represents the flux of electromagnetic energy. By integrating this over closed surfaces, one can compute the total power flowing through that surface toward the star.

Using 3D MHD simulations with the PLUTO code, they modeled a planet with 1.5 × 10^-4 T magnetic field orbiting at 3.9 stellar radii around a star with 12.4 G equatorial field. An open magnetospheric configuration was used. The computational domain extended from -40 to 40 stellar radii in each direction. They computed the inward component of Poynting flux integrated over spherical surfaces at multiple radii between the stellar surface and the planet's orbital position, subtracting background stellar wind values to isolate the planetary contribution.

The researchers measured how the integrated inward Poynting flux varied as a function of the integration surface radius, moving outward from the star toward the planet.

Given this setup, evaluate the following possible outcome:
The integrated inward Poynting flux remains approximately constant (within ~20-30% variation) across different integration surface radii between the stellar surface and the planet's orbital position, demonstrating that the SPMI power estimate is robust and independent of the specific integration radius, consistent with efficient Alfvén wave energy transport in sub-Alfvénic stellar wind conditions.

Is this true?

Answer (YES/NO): NO